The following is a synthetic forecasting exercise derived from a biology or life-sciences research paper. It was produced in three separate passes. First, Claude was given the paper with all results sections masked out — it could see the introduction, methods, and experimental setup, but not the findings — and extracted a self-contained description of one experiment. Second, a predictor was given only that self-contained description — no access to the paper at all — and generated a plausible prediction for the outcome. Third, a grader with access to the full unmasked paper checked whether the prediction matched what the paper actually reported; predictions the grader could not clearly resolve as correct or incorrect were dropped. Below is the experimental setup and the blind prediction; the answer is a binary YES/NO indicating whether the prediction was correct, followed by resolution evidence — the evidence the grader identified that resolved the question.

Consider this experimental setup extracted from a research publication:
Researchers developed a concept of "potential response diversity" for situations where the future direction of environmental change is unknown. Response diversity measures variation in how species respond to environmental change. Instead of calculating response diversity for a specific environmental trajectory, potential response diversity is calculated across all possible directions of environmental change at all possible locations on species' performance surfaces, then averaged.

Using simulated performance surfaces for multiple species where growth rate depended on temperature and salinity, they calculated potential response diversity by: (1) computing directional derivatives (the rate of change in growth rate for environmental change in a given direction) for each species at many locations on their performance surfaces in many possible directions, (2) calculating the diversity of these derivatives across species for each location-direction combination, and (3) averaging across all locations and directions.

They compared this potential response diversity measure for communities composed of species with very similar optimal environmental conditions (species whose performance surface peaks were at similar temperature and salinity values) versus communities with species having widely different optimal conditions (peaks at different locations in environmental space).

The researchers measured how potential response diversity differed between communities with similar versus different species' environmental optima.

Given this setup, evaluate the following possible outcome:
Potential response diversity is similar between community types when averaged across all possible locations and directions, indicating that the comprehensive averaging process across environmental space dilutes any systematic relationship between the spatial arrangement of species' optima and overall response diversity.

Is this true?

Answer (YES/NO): NO